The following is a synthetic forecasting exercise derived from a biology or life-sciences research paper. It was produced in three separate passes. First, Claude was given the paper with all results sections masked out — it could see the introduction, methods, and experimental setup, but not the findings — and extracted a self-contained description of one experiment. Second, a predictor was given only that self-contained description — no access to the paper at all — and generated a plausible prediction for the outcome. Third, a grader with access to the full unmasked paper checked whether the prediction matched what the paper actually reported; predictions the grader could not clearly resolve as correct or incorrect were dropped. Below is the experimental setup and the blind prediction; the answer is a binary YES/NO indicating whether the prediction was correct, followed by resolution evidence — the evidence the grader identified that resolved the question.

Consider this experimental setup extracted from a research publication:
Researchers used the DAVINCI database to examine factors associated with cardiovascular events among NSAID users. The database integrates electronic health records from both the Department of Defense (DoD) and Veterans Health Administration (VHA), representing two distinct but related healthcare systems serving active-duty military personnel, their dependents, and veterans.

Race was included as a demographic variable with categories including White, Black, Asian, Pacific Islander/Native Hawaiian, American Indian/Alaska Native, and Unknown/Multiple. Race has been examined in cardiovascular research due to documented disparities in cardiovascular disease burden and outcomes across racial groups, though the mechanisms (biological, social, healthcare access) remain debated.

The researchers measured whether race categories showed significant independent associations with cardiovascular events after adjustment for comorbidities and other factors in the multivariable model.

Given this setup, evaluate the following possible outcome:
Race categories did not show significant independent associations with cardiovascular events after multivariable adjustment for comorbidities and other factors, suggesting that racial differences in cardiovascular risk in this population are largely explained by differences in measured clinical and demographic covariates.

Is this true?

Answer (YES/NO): NO